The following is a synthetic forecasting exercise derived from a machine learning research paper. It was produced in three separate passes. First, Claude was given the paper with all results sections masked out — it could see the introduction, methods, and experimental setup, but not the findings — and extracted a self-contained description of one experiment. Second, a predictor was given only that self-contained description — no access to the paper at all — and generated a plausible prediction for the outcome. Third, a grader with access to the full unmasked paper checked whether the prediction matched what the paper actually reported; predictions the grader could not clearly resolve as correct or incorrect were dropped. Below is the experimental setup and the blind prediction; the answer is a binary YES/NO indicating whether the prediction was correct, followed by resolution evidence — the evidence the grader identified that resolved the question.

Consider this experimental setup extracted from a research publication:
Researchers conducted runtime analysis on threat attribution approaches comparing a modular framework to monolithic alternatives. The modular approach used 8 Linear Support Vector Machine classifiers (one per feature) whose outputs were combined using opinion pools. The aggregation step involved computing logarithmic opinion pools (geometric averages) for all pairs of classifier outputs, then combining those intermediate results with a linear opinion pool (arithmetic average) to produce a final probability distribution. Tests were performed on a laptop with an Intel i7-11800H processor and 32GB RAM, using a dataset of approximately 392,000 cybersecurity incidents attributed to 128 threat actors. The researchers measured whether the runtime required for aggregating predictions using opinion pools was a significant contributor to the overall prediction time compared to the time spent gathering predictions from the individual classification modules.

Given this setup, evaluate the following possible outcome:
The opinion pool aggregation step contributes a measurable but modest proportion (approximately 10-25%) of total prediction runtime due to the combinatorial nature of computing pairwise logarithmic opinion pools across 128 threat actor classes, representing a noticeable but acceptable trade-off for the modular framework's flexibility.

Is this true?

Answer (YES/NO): NO